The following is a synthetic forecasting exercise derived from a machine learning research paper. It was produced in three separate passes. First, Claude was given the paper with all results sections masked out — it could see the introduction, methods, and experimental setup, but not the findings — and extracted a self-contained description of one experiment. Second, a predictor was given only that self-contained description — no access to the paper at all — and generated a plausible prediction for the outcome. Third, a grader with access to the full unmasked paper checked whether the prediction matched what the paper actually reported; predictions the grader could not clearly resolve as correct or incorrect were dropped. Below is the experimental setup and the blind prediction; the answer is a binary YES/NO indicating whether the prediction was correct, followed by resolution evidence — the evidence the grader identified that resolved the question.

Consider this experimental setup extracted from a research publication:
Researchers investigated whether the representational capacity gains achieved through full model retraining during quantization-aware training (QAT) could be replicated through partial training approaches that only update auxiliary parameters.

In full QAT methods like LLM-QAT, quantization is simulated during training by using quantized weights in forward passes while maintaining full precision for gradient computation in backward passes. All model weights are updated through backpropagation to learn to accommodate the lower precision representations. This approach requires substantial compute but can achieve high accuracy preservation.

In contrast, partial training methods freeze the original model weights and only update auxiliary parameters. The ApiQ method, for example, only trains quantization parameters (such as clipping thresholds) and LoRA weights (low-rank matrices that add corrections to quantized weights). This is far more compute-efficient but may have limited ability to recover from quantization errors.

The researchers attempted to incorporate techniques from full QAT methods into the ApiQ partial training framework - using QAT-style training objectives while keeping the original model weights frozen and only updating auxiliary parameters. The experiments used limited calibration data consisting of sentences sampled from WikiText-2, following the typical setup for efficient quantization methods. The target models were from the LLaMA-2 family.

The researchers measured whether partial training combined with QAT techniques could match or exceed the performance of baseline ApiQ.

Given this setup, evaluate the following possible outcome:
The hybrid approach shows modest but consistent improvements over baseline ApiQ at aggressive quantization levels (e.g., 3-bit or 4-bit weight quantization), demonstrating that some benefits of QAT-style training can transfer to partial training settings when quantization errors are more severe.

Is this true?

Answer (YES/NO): NO